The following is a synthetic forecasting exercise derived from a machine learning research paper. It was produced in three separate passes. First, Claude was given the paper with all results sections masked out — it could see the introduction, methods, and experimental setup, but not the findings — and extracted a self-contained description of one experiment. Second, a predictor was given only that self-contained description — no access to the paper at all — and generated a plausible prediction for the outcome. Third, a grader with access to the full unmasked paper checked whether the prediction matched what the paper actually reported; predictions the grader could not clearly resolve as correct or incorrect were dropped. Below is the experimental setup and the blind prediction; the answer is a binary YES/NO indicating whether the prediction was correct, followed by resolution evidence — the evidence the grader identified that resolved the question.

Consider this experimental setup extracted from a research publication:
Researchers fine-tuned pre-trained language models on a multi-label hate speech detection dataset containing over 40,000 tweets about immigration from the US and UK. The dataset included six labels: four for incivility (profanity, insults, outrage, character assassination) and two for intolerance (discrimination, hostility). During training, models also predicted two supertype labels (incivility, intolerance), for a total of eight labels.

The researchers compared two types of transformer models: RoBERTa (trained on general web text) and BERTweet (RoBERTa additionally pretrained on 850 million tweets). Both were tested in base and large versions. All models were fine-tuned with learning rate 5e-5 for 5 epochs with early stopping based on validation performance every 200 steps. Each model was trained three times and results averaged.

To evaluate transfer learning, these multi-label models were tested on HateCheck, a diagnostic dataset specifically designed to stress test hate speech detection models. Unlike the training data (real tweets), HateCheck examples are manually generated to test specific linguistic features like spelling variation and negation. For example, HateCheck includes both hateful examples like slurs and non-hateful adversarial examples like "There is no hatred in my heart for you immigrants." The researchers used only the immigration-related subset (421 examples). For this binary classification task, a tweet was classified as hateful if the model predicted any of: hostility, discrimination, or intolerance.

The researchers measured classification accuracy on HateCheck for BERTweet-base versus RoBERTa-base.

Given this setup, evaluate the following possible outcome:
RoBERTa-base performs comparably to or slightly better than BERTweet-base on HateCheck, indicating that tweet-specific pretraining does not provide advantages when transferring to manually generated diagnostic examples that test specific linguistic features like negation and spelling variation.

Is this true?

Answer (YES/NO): NO